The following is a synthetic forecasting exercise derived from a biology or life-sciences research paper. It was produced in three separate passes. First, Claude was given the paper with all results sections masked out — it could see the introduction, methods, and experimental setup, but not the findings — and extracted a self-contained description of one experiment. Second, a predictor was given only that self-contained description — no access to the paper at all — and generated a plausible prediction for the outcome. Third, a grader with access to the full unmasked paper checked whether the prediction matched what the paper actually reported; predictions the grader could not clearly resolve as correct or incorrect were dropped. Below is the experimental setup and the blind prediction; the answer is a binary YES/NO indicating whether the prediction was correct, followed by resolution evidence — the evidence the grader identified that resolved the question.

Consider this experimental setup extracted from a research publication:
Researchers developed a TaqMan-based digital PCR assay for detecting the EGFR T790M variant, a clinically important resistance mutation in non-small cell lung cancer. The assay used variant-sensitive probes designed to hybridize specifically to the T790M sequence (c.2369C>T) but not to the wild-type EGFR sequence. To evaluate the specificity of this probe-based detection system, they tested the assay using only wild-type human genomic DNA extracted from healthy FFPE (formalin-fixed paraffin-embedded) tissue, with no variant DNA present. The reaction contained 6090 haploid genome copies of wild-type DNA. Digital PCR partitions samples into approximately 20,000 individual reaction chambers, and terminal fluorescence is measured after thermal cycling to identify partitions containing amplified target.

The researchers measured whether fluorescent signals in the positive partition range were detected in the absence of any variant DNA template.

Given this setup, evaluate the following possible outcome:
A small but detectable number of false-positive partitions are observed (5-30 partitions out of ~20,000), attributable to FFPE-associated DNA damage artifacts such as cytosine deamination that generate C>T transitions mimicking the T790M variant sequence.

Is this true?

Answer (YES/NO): NO